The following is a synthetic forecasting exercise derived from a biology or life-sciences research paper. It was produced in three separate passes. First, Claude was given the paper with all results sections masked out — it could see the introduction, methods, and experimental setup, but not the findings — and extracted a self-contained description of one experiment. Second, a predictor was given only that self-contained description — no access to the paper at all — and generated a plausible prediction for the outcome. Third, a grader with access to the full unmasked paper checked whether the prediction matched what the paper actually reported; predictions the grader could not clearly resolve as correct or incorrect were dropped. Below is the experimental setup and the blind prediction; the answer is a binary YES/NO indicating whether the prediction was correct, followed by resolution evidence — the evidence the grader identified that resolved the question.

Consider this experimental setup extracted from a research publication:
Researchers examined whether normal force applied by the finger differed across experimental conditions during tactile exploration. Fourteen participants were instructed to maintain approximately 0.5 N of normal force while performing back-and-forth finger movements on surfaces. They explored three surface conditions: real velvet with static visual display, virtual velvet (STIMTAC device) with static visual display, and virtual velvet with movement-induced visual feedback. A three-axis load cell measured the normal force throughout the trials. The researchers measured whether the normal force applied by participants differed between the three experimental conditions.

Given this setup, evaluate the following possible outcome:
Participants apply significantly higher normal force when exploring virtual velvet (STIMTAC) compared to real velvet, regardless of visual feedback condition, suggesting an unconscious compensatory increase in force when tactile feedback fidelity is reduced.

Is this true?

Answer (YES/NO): NO